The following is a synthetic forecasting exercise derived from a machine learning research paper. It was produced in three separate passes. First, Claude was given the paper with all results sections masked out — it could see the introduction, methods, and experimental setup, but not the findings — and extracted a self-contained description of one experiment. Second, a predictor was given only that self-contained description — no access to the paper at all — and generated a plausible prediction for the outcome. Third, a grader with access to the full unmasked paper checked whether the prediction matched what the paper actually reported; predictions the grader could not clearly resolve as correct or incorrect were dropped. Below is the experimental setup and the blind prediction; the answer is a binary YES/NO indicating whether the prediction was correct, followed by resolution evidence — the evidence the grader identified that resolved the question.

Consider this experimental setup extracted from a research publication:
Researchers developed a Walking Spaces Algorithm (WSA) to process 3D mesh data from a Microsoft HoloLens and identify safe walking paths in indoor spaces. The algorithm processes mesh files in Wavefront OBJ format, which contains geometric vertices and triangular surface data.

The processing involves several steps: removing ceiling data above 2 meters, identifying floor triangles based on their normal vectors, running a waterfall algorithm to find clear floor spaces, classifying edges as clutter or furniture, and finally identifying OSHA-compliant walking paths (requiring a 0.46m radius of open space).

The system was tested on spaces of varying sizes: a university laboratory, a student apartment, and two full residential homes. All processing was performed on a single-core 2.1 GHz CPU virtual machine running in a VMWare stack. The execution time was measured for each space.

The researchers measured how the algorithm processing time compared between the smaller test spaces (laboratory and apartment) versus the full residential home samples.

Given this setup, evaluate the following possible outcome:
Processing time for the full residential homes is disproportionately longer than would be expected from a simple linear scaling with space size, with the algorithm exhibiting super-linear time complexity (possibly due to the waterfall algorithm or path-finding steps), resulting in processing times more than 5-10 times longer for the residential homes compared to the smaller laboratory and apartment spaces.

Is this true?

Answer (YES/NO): YES